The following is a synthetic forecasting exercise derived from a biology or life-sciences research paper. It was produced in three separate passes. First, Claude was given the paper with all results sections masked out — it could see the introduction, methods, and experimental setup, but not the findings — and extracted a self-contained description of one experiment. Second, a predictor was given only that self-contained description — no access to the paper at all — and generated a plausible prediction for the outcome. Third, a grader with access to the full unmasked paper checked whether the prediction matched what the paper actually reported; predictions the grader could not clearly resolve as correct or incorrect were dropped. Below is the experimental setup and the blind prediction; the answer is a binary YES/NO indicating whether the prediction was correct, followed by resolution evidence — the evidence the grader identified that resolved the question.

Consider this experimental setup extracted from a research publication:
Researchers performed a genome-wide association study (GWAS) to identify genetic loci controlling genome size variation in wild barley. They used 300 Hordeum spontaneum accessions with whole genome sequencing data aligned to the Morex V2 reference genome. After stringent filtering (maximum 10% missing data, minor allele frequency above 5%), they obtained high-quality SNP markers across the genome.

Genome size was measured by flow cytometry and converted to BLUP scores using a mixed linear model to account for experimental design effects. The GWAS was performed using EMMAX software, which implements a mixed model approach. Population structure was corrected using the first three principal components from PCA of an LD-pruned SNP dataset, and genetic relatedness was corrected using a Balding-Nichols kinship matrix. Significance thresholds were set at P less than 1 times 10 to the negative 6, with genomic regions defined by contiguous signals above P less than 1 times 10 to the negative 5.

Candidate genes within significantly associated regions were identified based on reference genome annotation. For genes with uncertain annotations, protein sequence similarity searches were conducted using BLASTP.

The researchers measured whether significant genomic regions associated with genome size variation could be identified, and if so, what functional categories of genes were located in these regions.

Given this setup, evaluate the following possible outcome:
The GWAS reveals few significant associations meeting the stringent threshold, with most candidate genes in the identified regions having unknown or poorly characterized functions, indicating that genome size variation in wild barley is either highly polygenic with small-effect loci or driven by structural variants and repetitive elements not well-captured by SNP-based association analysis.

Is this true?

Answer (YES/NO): NO